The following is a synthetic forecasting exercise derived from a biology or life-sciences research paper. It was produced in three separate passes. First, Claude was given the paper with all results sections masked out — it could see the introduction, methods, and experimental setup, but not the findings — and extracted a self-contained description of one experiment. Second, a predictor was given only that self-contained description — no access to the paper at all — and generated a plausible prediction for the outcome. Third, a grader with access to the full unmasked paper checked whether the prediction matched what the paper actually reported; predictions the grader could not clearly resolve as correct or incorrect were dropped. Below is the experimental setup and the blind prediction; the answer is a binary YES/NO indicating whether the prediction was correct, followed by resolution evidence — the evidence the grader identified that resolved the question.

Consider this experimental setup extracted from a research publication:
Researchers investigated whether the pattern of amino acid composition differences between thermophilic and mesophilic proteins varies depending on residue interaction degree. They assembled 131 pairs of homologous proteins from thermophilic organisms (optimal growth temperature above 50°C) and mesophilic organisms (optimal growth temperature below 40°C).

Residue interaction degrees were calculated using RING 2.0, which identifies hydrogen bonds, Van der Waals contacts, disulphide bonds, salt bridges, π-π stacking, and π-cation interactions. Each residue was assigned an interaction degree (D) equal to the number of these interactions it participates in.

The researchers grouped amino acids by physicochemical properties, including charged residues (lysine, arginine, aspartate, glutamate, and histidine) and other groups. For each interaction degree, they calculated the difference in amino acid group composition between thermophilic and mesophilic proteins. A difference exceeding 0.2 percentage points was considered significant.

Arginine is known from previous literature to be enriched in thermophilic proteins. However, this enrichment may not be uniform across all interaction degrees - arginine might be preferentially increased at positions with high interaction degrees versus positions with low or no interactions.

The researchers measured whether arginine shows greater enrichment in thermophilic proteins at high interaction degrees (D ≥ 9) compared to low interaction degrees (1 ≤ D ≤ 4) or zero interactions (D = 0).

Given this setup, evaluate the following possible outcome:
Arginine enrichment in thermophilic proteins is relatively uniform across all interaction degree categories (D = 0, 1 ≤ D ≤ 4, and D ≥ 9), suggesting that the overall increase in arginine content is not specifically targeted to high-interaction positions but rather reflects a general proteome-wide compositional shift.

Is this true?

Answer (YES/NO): NO